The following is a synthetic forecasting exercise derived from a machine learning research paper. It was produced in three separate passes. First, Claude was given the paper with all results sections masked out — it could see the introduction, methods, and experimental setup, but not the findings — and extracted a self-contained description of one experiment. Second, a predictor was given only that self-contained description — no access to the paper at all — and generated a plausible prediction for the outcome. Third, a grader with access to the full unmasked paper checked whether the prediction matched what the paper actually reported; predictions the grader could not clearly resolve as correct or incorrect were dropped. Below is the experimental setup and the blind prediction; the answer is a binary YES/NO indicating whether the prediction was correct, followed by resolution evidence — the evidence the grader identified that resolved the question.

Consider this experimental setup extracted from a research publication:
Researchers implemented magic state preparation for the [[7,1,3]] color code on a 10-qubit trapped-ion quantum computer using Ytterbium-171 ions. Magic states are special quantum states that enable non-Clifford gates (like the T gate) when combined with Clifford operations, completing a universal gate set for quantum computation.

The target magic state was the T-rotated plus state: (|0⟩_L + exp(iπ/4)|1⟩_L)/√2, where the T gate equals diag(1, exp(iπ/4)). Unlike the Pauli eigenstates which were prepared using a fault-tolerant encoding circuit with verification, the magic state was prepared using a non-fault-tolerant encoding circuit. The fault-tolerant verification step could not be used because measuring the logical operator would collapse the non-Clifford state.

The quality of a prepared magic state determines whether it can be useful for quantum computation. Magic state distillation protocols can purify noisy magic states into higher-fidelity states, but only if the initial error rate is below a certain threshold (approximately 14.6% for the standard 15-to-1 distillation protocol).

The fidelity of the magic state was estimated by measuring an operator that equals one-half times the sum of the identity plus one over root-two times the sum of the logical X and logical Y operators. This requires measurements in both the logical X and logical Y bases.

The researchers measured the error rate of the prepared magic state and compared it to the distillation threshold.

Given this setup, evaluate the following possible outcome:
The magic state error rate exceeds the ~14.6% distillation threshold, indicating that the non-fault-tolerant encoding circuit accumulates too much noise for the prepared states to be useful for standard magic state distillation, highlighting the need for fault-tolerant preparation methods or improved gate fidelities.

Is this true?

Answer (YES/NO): NO